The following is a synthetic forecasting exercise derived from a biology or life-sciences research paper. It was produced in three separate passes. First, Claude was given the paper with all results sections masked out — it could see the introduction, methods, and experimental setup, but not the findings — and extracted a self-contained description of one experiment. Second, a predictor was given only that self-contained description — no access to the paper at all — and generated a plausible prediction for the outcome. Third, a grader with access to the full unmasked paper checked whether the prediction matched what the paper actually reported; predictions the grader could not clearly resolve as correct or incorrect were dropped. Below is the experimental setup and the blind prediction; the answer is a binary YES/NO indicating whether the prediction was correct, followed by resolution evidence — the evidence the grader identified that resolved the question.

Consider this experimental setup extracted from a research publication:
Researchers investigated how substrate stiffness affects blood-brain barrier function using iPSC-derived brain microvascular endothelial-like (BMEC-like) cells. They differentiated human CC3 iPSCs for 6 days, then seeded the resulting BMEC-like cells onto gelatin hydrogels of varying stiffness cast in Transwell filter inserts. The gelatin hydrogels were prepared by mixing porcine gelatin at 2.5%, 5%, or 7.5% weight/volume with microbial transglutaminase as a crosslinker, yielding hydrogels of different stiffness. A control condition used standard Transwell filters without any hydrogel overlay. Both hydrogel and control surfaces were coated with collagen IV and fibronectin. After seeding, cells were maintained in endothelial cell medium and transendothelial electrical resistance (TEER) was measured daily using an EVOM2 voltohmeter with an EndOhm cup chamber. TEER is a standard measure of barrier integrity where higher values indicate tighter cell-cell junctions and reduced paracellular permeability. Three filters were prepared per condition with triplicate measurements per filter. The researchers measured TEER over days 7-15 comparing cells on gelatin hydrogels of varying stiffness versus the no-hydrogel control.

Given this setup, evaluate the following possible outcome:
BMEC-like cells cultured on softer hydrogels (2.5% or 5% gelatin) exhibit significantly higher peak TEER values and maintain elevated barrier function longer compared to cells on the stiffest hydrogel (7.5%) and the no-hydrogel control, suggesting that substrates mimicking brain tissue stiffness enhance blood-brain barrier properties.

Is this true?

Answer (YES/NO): NO